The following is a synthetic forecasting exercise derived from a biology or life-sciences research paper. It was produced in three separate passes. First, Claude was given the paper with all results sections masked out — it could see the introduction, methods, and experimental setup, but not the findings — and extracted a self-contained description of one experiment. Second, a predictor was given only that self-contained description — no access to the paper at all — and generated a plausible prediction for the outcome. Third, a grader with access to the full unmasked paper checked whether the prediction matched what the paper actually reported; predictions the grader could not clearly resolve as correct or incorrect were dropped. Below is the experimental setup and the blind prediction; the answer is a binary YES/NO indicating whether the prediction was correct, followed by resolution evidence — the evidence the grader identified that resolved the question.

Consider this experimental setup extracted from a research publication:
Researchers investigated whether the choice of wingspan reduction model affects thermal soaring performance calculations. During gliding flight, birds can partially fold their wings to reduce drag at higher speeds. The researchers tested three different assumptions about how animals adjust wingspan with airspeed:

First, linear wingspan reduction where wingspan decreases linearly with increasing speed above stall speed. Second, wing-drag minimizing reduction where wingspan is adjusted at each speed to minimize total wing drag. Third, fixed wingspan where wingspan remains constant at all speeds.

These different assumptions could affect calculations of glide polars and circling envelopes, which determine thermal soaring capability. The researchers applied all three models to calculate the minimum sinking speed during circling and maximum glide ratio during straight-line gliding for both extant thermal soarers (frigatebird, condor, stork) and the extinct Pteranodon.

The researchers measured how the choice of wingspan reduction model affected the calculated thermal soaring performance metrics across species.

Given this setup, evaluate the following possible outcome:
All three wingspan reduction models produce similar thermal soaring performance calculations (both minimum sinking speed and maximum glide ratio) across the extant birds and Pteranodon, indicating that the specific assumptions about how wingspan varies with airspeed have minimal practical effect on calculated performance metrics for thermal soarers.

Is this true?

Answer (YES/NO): YES